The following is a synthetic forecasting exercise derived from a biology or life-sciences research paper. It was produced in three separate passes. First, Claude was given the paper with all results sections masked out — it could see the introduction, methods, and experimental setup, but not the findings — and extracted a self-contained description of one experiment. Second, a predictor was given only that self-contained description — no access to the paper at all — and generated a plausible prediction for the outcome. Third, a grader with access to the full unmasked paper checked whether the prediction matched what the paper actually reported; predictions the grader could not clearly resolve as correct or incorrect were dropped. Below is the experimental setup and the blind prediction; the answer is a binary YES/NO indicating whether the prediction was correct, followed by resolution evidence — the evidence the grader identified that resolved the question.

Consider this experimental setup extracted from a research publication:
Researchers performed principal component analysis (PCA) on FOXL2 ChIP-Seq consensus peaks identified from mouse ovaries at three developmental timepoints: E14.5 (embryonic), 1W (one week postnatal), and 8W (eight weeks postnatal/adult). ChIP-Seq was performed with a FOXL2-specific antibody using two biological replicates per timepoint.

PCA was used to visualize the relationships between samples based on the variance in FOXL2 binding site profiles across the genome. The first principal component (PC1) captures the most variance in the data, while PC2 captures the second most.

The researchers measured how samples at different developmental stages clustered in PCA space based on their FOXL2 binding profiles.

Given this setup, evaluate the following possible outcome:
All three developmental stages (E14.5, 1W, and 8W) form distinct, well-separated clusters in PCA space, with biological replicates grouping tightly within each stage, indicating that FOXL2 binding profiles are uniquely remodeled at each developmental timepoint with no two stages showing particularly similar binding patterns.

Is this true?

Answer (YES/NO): NO